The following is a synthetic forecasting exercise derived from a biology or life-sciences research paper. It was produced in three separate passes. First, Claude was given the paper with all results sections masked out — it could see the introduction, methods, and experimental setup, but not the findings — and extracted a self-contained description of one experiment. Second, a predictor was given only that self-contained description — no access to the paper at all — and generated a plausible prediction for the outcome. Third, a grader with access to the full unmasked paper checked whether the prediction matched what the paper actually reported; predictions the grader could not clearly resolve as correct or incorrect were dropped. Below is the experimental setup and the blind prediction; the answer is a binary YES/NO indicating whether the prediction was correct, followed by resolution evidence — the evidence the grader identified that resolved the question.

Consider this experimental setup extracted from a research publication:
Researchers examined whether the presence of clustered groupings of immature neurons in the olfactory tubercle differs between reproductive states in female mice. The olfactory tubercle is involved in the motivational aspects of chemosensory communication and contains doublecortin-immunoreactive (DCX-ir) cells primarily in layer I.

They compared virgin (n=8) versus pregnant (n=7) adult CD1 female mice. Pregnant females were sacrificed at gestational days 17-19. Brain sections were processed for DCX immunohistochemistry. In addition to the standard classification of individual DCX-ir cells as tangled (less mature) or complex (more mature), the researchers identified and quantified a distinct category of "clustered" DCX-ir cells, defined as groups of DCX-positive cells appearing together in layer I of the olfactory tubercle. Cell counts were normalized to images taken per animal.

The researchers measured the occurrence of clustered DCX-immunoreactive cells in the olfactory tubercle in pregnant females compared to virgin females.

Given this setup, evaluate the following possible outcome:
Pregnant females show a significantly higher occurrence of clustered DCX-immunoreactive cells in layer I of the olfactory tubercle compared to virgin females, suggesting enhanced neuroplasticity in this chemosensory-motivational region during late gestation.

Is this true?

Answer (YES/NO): NO